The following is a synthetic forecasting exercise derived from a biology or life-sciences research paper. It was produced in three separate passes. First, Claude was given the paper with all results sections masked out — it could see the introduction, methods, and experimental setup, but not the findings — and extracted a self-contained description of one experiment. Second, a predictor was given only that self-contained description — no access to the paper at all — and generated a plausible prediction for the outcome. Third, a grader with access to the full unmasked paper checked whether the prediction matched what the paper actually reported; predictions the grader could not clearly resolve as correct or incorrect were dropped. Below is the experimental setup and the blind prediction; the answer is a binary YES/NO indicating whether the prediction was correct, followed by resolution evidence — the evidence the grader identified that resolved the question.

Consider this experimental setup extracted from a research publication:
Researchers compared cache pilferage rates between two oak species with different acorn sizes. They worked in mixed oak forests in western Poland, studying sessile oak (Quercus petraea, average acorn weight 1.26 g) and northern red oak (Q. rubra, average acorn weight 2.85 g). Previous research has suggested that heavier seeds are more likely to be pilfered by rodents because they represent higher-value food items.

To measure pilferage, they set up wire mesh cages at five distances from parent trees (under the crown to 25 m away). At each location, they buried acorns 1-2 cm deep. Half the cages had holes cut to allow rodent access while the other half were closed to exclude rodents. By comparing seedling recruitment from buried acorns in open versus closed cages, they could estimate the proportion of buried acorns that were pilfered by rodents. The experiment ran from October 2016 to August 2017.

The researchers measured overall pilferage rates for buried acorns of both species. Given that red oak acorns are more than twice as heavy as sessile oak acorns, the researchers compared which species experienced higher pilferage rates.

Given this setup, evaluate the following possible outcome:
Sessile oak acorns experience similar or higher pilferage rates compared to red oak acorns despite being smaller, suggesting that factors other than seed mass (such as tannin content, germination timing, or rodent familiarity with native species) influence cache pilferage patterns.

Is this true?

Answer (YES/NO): YES